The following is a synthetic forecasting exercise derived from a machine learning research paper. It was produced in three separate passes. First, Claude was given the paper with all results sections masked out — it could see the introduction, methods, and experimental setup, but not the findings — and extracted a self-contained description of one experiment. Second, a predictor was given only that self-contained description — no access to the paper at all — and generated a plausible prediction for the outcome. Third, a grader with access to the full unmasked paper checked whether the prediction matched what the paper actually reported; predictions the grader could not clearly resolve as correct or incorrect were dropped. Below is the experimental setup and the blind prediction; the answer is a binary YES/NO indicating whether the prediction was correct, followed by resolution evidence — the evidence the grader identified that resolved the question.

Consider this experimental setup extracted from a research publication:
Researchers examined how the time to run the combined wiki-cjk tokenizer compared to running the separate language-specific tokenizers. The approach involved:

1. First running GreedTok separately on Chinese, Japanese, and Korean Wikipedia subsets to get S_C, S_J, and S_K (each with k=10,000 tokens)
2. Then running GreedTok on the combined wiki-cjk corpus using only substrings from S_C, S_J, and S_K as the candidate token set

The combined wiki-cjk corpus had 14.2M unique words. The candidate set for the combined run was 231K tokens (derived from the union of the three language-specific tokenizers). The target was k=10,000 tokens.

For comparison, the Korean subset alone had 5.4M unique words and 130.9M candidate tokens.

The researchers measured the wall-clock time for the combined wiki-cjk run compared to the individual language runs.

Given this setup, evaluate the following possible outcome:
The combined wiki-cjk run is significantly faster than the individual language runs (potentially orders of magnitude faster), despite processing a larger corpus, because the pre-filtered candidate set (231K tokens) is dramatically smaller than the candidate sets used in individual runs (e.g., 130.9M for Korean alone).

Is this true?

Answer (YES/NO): YES